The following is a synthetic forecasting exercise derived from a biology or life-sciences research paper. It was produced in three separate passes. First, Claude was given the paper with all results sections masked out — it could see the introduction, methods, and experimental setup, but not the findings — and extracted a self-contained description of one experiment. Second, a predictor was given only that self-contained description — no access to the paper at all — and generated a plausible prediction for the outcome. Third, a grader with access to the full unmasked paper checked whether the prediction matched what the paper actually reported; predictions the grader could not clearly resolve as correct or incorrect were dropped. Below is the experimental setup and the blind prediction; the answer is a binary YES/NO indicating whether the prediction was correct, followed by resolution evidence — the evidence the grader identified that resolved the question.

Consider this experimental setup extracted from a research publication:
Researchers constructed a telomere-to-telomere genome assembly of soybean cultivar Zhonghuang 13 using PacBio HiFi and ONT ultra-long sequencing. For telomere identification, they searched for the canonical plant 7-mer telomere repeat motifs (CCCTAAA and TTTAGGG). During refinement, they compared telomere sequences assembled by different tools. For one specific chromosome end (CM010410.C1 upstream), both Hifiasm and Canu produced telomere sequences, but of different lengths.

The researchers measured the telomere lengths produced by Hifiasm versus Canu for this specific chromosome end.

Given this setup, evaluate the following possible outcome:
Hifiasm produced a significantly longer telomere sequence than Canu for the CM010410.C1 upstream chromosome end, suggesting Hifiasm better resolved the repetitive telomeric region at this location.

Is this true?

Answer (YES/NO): NO